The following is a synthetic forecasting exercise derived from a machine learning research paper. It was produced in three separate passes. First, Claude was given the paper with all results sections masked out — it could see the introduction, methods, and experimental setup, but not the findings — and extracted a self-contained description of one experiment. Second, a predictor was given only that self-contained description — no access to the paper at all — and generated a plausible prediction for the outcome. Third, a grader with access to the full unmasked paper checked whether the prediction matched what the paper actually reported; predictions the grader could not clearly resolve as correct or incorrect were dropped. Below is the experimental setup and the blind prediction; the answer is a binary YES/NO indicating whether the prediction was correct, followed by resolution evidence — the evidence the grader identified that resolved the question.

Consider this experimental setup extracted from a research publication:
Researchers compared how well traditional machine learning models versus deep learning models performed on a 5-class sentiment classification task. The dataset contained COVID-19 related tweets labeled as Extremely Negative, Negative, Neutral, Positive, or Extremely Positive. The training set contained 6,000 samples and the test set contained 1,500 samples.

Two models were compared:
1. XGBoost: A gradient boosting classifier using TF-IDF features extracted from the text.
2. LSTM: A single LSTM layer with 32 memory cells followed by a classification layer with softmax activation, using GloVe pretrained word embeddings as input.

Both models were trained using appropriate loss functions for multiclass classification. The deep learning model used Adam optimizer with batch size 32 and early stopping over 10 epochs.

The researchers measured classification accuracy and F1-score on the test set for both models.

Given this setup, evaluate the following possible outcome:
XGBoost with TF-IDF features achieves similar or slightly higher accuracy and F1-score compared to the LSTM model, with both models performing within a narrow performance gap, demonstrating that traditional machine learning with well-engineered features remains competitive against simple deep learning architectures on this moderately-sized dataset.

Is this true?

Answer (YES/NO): NO